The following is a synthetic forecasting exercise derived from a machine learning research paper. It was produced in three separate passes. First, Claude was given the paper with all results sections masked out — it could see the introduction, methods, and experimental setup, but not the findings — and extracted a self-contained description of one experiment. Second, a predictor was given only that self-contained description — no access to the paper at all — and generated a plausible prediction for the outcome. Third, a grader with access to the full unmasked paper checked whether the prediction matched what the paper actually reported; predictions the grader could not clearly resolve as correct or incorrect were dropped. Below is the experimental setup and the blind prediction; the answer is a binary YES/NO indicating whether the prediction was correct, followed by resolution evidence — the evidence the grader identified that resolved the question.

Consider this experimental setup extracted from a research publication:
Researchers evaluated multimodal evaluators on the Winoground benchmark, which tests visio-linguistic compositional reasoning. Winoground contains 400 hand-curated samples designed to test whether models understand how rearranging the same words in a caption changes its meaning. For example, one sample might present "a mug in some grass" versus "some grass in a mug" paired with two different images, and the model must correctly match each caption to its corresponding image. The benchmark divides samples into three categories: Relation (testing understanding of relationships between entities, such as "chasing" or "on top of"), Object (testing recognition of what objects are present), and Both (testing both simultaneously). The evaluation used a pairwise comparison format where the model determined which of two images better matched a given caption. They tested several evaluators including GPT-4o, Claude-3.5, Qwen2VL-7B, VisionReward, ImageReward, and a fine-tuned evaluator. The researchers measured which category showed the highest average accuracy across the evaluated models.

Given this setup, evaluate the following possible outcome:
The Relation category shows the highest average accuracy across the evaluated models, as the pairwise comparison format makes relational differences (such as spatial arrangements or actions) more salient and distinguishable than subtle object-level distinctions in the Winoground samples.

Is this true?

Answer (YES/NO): NO